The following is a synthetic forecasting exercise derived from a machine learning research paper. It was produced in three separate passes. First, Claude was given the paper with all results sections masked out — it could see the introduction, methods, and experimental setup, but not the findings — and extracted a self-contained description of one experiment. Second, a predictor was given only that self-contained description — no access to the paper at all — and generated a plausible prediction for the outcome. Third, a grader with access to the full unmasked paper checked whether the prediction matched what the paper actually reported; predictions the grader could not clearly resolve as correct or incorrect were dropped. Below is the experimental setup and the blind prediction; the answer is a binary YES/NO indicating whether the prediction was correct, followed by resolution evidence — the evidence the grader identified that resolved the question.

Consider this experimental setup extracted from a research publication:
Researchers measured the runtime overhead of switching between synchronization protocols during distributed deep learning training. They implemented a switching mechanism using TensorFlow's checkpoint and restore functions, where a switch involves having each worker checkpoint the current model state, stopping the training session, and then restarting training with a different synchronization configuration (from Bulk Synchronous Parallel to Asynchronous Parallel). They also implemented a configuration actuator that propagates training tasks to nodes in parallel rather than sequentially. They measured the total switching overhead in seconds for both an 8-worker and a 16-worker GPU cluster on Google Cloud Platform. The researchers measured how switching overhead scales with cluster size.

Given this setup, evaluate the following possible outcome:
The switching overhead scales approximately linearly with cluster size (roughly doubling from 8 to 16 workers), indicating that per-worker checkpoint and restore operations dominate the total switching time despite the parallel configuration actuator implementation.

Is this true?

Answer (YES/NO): NO